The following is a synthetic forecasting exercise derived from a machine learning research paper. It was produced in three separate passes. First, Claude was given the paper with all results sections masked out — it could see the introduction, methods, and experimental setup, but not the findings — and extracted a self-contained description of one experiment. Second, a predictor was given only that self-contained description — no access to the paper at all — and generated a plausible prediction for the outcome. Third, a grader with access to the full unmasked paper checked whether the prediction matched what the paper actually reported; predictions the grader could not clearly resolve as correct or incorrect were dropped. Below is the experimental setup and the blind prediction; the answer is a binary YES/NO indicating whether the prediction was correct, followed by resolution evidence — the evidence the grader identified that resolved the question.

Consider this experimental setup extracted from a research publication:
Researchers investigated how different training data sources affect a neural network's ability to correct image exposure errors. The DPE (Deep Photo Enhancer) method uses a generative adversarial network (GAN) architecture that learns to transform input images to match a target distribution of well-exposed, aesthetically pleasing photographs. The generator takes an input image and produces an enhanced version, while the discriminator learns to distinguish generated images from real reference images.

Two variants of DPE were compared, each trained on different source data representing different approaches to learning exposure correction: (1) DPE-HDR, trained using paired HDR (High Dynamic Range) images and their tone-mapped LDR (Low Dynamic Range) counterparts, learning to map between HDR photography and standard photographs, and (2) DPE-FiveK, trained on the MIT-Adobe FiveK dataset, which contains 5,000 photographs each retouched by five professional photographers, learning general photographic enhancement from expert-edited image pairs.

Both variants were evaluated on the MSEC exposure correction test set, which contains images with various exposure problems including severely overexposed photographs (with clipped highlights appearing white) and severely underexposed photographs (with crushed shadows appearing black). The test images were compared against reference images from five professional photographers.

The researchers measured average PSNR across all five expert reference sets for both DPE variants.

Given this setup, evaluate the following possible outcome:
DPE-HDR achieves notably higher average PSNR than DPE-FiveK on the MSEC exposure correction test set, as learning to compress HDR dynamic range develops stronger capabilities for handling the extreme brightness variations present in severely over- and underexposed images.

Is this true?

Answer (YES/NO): NO